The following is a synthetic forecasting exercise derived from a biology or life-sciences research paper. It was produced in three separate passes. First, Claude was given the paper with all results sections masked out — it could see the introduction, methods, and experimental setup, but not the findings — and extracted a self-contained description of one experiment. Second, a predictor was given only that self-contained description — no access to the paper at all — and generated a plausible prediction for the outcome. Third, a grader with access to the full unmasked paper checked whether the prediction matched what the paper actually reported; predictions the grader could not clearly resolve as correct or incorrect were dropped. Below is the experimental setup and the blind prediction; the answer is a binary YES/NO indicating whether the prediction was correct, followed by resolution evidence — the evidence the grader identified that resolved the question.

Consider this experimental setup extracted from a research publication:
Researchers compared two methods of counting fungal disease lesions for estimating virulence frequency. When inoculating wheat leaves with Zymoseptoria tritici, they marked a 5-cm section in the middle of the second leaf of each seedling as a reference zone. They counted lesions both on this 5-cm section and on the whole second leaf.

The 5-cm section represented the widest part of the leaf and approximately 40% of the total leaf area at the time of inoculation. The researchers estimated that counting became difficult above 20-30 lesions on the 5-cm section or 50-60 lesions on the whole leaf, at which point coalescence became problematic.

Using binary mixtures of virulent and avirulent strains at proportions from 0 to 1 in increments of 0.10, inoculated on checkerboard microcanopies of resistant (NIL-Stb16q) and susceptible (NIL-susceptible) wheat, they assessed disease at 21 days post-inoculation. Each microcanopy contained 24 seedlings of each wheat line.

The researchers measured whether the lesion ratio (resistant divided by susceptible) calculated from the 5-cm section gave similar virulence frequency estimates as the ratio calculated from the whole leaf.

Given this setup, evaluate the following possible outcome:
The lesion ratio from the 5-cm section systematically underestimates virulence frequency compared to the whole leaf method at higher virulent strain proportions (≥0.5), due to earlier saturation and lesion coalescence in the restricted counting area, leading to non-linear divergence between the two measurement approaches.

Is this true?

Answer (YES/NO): NO